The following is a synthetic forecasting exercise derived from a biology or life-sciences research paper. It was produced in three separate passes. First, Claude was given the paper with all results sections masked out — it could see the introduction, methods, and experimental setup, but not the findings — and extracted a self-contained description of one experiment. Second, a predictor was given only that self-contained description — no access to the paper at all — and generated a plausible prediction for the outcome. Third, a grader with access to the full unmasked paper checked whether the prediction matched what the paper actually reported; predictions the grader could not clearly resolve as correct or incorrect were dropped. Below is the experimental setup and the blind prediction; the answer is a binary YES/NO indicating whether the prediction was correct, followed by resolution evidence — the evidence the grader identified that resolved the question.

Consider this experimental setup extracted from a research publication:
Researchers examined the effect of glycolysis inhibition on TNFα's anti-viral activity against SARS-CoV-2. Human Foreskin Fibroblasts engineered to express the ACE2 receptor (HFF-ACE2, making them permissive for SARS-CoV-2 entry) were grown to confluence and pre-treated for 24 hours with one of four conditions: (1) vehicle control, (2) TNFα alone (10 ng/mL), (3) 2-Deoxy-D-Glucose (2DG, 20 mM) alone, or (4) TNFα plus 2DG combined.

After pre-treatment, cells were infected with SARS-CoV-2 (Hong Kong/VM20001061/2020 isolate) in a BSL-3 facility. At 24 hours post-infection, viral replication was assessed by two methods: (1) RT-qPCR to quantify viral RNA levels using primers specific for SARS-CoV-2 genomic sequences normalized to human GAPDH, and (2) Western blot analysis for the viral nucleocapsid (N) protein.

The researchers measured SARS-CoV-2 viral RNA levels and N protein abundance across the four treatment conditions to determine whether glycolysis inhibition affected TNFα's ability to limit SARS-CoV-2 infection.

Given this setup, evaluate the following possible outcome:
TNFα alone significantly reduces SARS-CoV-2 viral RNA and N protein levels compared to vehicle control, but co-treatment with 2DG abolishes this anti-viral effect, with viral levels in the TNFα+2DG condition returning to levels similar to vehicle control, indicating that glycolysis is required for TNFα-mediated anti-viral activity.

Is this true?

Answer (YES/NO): YES